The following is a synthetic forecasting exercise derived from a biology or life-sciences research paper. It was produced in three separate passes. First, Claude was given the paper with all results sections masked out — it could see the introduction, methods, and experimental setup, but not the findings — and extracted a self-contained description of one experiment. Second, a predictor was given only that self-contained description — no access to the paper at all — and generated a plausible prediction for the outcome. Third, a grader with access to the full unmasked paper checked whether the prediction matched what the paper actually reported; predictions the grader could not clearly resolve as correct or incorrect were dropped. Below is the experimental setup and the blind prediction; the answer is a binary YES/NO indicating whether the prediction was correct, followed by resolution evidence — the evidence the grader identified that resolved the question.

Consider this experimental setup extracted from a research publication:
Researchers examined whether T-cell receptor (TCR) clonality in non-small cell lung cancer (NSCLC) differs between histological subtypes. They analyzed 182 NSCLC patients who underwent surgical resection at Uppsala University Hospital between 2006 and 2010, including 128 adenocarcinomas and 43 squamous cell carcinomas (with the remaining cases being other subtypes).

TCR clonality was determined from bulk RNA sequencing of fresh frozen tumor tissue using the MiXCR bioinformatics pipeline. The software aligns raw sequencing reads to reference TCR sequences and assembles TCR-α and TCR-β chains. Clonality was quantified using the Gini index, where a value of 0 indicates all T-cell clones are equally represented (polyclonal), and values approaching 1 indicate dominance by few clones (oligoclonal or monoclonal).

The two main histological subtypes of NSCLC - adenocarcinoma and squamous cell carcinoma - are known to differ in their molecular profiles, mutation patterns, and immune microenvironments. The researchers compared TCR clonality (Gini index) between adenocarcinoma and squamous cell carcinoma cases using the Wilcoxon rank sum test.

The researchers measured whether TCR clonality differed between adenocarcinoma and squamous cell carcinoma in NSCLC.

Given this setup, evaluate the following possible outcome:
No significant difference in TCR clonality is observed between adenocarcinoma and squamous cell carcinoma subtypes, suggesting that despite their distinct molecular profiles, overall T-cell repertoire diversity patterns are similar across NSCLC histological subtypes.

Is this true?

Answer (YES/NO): YES